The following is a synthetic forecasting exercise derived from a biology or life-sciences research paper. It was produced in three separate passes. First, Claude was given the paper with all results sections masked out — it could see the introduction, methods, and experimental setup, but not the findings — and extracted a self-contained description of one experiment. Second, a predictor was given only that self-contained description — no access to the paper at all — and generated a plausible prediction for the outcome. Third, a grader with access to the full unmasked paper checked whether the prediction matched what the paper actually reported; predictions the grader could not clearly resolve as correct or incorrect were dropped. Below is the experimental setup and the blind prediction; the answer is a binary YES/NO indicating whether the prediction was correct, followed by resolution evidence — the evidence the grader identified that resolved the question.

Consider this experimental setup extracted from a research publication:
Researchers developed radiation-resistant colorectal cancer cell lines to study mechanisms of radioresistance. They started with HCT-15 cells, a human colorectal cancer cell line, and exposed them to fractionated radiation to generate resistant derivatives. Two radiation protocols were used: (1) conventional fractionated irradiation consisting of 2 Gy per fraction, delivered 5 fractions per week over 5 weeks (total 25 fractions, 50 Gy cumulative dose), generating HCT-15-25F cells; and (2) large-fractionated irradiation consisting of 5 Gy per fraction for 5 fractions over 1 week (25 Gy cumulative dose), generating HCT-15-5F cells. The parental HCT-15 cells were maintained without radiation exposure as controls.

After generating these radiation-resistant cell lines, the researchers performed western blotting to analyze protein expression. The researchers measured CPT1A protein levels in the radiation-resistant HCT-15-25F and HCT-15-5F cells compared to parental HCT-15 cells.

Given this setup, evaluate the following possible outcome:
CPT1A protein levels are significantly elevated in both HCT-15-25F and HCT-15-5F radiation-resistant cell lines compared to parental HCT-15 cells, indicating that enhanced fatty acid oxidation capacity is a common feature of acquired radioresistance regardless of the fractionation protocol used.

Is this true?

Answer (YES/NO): NO